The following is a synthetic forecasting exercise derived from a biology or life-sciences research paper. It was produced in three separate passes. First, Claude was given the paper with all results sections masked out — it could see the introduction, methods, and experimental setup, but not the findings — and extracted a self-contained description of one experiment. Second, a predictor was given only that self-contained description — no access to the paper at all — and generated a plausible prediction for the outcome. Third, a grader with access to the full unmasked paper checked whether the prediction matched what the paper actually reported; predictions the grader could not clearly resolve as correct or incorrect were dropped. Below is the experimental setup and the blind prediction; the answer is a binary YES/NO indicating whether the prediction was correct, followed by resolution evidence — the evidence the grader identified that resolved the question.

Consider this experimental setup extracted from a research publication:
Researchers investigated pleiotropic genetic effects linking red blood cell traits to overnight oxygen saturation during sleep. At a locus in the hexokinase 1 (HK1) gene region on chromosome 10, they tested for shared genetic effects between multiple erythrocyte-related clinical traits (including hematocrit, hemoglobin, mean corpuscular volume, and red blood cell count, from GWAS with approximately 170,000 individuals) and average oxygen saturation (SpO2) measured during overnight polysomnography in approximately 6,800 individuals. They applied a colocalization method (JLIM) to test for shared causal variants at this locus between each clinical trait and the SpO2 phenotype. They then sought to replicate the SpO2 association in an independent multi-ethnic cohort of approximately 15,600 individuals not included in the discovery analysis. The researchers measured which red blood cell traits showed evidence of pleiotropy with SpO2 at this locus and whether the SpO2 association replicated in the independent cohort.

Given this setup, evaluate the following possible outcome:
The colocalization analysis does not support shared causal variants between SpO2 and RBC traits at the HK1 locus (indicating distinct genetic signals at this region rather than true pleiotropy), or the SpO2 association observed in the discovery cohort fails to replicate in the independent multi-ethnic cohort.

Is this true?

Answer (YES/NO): NO